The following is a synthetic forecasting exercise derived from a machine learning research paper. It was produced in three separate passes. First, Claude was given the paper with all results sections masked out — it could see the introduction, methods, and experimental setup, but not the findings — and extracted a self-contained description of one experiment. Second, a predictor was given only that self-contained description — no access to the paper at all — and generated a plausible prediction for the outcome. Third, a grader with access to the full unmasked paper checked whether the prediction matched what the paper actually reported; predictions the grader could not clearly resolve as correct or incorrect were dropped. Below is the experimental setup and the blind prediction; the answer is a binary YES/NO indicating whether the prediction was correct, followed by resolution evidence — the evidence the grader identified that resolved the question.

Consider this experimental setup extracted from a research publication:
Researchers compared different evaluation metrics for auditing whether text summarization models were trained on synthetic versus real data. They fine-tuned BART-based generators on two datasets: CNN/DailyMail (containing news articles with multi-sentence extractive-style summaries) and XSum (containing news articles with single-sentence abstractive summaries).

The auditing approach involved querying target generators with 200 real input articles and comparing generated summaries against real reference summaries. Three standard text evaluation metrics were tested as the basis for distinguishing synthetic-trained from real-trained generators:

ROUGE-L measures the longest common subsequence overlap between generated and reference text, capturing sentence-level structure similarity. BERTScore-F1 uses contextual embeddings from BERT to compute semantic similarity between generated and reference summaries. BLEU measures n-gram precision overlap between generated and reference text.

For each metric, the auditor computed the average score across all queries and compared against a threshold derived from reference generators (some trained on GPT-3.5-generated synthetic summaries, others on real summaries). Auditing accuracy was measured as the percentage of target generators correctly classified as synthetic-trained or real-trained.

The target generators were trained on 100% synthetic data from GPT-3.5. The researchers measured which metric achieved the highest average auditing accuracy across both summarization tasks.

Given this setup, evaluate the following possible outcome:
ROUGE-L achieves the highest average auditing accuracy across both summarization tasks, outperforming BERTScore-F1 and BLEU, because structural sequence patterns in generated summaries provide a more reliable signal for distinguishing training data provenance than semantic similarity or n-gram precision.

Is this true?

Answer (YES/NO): YES